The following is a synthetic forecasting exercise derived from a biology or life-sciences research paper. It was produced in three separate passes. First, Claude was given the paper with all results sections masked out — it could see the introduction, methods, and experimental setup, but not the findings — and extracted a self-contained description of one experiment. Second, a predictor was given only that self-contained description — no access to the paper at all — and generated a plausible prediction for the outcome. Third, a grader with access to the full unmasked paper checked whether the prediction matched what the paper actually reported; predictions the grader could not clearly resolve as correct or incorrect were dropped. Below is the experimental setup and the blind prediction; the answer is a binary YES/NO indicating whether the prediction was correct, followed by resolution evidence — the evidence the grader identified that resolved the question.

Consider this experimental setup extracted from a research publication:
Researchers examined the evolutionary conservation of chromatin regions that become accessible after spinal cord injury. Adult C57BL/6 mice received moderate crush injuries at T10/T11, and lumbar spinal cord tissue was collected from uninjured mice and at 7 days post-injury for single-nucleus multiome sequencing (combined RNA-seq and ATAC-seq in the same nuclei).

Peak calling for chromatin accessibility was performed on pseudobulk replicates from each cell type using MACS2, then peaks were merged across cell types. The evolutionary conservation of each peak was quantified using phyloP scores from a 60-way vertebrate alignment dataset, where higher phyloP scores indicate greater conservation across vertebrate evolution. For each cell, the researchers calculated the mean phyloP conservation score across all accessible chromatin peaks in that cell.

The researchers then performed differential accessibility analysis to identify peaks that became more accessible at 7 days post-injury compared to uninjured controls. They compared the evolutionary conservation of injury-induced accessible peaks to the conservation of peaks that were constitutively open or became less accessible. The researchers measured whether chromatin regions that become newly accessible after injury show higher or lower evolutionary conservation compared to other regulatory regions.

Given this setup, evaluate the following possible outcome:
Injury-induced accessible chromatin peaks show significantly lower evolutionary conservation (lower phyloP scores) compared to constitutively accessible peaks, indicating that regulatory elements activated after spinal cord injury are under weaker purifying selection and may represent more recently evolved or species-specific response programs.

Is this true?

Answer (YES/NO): NO